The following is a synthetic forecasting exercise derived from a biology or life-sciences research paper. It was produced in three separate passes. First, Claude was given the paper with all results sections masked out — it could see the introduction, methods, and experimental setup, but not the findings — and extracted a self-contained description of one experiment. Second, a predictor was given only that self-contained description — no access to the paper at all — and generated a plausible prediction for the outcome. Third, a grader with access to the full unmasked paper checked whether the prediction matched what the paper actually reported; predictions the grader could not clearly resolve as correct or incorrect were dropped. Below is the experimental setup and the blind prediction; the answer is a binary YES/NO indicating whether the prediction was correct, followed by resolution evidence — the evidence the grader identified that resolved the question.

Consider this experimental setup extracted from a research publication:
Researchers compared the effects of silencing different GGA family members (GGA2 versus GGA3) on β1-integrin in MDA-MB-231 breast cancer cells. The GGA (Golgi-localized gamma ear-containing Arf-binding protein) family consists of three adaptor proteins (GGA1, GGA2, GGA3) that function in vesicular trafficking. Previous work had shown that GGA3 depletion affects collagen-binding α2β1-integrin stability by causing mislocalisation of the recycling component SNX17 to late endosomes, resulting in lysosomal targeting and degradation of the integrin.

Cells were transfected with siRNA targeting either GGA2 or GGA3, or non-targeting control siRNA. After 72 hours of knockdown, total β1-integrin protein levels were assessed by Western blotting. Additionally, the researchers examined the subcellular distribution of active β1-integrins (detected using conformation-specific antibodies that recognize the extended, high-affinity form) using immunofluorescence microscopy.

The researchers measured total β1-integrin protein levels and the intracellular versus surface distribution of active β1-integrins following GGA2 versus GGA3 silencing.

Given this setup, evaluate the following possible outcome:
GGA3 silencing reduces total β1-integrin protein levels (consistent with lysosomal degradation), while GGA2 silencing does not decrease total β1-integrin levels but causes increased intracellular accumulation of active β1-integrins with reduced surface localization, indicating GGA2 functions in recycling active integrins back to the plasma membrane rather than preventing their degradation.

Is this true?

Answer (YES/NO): YES